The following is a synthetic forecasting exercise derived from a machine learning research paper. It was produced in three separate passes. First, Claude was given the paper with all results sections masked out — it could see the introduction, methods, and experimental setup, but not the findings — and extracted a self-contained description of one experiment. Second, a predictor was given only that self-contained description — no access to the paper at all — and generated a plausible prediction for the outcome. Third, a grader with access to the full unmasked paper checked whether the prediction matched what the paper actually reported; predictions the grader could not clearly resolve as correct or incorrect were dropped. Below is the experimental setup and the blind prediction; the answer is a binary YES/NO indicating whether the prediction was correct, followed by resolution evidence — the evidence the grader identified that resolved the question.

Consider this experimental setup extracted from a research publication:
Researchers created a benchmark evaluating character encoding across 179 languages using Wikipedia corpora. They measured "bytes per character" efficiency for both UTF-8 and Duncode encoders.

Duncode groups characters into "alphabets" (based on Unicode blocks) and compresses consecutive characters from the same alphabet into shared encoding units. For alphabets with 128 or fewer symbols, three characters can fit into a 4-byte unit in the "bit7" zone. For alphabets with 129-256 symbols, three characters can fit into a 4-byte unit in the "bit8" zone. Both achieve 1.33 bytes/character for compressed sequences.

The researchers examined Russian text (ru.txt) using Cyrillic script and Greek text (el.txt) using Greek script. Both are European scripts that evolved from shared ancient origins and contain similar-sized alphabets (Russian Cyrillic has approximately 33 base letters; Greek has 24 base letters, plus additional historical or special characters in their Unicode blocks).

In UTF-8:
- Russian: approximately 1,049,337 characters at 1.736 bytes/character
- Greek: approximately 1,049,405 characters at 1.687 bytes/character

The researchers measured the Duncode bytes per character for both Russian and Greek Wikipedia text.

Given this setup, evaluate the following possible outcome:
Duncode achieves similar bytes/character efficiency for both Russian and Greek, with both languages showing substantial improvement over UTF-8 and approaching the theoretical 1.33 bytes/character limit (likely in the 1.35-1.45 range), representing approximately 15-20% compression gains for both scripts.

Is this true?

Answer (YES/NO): NO